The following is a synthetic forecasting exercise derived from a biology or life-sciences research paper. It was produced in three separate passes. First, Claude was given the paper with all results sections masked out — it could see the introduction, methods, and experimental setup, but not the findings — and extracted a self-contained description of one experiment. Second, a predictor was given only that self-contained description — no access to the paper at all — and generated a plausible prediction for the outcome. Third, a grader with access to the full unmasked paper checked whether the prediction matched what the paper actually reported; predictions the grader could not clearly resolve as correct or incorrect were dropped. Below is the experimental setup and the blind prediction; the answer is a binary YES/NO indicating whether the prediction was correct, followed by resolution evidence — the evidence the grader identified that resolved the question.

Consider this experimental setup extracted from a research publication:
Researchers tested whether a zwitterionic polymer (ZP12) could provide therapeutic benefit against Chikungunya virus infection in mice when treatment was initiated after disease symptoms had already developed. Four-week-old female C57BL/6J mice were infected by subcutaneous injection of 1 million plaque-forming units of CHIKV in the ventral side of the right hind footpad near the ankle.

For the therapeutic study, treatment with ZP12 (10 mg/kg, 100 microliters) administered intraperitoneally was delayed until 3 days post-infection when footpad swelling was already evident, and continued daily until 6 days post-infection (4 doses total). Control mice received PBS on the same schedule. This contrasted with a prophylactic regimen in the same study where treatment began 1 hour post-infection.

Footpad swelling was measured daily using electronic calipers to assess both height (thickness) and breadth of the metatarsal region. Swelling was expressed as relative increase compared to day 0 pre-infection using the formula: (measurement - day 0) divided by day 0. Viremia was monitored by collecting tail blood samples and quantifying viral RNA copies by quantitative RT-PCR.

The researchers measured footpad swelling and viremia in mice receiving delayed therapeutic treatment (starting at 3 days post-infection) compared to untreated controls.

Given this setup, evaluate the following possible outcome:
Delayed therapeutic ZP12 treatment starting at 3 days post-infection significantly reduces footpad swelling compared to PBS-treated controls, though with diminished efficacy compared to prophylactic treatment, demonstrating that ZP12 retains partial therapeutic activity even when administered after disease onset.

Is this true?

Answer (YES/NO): NO